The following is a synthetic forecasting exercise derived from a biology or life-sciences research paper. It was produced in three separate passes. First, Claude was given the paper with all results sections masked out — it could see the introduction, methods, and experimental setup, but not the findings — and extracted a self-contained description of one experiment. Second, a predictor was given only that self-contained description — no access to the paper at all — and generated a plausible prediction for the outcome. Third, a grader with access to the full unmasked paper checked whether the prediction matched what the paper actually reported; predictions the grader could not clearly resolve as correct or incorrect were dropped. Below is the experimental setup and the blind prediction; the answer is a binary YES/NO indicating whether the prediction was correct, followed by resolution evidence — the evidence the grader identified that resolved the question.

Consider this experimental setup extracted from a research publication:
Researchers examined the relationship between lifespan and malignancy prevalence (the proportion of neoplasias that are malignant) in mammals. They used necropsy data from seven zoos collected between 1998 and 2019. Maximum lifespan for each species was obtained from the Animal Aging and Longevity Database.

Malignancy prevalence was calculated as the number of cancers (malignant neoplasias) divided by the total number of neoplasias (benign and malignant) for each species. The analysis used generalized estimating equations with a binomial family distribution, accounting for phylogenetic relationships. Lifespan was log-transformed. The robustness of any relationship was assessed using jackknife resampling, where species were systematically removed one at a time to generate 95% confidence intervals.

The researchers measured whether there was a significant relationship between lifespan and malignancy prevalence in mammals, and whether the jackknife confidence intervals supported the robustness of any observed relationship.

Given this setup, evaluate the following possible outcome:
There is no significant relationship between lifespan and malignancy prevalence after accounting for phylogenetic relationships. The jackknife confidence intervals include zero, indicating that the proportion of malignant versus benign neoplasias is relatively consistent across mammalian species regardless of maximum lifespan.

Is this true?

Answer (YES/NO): NO